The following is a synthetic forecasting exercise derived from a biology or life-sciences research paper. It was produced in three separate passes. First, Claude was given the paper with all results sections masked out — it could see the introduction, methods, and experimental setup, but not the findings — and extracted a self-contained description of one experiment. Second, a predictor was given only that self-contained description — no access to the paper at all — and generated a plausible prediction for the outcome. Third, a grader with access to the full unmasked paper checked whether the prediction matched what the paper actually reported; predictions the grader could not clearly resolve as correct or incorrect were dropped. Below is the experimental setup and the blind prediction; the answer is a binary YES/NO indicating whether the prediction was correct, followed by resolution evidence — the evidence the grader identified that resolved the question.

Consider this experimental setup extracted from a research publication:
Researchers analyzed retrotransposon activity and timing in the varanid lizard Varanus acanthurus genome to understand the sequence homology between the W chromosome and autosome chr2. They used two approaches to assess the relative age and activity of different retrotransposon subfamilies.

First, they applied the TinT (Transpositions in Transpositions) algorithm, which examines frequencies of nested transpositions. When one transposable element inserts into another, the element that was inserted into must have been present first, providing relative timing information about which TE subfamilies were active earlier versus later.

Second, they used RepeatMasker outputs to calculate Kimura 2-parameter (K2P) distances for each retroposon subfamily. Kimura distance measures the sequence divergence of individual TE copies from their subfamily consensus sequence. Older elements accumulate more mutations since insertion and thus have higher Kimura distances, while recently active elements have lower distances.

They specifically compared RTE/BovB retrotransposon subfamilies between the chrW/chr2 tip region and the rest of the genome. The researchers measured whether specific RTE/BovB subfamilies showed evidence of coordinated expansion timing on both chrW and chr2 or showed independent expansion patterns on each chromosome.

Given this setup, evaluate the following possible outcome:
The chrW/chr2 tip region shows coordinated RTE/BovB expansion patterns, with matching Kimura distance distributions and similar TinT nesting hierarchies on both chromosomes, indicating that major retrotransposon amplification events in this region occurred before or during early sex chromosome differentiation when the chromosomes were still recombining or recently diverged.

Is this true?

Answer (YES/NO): NO